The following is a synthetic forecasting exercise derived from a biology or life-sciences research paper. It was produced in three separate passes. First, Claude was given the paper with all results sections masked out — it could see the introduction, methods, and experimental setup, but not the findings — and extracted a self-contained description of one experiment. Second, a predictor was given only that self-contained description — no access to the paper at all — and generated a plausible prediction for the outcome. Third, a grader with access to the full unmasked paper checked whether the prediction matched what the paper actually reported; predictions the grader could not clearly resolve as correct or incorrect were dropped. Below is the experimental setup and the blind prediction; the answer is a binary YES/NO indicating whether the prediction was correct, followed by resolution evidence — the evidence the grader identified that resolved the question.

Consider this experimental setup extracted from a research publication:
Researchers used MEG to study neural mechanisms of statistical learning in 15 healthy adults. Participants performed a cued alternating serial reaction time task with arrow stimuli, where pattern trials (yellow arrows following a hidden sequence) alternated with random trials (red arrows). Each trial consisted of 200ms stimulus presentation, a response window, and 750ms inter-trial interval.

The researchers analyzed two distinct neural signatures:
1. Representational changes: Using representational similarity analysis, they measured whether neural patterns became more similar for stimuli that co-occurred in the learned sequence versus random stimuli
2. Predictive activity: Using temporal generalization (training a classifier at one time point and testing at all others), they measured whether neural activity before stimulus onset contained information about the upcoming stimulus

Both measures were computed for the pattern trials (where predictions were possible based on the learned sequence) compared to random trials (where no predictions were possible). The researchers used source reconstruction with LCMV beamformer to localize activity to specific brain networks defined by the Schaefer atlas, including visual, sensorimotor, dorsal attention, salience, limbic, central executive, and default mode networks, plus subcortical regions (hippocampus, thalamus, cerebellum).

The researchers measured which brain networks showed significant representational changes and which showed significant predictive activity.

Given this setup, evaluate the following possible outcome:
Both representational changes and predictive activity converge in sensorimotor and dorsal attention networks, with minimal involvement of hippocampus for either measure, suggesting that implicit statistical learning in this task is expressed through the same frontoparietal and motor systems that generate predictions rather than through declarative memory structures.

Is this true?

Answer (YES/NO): YES